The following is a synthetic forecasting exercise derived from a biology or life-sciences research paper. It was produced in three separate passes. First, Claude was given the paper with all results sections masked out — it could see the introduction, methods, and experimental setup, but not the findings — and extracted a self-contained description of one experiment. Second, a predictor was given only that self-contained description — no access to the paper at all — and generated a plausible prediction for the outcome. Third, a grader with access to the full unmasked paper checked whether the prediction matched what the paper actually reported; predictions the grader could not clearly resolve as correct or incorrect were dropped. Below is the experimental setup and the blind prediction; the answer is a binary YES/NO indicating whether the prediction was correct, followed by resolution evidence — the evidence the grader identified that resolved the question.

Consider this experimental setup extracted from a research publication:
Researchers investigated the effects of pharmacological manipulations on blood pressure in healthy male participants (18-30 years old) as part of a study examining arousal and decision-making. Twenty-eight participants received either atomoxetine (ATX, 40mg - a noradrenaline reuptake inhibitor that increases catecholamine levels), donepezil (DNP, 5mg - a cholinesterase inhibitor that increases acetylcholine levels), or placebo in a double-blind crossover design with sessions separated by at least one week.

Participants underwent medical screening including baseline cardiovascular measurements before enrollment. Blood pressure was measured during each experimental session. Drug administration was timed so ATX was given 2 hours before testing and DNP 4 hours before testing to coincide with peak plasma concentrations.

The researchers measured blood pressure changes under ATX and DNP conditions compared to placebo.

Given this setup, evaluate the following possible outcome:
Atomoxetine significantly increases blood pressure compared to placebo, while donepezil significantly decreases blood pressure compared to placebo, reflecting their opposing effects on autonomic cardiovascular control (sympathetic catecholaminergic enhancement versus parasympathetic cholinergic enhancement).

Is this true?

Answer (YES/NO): NO